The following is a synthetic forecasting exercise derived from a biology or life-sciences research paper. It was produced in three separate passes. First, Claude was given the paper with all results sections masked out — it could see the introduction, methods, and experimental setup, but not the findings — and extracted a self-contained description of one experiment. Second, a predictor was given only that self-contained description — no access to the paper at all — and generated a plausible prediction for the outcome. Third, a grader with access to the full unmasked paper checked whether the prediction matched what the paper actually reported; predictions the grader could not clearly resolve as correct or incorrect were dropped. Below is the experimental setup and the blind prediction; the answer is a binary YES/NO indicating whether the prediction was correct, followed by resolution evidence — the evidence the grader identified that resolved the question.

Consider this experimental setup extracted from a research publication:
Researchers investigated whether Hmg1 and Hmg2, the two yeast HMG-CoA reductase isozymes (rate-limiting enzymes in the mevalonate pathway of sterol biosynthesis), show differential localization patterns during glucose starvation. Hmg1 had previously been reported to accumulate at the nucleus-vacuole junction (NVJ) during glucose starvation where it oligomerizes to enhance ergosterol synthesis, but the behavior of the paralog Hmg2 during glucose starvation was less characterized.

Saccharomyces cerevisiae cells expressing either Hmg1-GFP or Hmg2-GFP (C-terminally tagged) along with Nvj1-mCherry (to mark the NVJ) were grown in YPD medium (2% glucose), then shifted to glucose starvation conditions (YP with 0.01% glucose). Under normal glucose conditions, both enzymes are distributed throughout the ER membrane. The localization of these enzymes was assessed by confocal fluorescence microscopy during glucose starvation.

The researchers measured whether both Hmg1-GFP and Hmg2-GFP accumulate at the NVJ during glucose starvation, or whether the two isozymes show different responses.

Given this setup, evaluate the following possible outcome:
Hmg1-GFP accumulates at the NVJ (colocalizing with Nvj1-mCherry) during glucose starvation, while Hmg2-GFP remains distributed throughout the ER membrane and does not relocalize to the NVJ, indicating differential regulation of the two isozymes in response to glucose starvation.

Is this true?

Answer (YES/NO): NO